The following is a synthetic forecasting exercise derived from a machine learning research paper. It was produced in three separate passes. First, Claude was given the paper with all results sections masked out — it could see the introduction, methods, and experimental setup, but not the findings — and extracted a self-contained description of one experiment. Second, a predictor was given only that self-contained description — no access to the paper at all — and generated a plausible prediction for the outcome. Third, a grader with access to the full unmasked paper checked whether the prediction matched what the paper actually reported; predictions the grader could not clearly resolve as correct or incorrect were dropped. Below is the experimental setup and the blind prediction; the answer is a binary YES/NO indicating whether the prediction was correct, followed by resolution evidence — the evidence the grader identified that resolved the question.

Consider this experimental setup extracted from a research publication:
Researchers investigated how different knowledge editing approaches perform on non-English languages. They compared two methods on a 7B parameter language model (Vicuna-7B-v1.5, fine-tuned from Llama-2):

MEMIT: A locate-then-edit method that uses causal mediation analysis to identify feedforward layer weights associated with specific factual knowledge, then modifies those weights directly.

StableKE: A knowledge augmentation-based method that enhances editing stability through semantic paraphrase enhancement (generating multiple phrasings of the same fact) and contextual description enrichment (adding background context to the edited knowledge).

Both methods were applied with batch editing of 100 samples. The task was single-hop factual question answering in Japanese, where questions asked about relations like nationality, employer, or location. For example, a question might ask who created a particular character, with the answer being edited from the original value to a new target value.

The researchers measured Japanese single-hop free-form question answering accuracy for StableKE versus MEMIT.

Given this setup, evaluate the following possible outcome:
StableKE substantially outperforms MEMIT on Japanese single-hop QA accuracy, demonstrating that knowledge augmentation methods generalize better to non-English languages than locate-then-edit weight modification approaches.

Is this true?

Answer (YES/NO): YES